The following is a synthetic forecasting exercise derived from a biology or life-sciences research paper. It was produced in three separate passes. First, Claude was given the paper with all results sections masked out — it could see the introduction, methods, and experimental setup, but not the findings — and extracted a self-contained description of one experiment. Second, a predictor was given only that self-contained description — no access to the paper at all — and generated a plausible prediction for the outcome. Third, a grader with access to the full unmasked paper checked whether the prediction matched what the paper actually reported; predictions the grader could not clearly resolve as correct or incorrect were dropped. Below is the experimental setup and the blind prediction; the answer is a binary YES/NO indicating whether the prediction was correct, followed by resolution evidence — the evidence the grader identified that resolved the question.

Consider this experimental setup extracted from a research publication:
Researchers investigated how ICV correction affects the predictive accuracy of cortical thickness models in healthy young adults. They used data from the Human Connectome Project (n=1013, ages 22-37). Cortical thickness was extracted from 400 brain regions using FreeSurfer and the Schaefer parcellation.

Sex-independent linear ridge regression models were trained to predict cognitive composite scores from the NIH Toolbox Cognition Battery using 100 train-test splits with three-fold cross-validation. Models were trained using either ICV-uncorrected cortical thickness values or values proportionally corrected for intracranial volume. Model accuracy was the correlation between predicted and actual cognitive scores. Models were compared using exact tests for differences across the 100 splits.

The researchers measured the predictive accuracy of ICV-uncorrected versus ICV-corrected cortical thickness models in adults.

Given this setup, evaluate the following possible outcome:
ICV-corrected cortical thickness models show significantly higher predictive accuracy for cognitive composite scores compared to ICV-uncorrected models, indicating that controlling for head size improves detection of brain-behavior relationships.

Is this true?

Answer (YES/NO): NO